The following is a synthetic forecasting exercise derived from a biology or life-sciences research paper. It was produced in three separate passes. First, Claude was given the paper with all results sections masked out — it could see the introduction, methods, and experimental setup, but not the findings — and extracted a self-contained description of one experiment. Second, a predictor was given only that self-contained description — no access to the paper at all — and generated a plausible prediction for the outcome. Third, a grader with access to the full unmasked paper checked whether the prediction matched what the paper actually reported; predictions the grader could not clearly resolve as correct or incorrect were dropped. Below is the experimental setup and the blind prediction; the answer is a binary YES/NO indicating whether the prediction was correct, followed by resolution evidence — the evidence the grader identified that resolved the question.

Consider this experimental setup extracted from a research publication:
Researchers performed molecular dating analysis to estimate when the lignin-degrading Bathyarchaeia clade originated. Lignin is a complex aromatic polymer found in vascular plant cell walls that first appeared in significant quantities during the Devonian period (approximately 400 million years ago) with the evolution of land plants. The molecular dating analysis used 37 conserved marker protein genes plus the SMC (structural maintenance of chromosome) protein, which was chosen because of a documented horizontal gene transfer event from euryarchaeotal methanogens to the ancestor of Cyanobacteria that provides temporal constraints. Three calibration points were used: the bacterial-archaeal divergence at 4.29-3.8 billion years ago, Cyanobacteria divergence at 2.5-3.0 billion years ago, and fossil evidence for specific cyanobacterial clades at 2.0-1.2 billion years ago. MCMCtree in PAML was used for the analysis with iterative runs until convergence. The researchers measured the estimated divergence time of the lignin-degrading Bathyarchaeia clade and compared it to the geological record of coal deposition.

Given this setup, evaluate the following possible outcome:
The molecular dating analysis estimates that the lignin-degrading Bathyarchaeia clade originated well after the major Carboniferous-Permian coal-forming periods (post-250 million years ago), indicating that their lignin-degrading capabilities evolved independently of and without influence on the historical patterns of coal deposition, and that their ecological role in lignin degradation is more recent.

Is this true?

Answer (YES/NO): NO